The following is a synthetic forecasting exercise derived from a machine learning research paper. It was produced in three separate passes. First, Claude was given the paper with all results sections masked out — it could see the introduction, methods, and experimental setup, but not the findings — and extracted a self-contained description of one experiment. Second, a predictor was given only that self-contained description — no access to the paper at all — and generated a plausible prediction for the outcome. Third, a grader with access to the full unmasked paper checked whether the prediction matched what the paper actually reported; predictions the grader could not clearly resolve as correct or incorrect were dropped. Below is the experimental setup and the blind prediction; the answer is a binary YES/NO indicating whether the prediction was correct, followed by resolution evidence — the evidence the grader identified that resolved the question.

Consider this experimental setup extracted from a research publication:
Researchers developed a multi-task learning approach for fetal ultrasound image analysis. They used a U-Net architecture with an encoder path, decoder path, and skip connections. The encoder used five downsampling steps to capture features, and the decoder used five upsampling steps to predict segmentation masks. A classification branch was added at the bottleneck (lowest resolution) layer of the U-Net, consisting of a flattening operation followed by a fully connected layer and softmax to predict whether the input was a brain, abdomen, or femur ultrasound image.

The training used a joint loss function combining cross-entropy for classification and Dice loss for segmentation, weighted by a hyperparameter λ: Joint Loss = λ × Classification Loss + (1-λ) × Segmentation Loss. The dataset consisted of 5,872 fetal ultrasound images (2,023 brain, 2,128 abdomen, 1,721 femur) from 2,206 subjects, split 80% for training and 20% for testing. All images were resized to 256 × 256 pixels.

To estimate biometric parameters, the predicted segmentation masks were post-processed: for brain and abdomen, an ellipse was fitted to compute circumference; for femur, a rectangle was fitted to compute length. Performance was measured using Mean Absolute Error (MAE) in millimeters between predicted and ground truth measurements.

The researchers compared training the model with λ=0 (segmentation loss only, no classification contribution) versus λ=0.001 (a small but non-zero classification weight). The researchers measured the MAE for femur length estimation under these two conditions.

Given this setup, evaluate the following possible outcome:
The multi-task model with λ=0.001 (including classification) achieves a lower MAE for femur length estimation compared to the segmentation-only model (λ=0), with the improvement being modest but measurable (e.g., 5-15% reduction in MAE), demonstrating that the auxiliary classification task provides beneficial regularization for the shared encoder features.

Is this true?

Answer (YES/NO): NO